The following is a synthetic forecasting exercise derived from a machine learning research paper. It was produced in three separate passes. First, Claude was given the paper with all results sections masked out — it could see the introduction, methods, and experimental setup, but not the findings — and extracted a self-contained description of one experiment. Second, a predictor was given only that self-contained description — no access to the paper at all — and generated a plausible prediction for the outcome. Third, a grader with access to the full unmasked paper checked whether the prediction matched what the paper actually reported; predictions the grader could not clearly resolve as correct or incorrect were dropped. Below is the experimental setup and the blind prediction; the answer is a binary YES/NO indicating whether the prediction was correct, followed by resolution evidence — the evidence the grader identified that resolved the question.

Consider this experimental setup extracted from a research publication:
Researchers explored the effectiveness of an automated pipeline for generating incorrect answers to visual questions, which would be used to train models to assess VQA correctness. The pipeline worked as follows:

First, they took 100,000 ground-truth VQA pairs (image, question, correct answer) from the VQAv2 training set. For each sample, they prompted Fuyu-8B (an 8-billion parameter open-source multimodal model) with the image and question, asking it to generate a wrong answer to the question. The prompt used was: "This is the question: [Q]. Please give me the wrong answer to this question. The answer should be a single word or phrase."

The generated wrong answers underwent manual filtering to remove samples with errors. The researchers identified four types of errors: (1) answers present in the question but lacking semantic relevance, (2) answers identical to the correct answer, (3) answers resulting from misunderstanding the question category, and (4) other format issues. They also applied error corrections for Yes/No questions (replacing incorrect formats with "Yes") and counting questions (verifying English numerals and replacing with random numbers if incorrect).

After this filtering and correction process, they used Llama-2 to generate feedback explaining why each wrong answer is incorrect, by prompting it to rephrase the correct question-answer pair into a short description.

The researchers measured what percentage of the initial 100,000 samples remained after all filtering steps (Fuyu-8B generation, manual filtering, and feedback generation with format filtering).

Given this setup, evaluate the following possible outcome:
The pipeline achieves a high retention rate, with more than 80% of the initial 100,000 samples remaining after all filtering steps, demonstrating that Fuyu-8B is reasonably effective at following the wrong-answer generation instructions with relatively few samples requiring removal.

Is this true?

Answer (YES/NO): NO